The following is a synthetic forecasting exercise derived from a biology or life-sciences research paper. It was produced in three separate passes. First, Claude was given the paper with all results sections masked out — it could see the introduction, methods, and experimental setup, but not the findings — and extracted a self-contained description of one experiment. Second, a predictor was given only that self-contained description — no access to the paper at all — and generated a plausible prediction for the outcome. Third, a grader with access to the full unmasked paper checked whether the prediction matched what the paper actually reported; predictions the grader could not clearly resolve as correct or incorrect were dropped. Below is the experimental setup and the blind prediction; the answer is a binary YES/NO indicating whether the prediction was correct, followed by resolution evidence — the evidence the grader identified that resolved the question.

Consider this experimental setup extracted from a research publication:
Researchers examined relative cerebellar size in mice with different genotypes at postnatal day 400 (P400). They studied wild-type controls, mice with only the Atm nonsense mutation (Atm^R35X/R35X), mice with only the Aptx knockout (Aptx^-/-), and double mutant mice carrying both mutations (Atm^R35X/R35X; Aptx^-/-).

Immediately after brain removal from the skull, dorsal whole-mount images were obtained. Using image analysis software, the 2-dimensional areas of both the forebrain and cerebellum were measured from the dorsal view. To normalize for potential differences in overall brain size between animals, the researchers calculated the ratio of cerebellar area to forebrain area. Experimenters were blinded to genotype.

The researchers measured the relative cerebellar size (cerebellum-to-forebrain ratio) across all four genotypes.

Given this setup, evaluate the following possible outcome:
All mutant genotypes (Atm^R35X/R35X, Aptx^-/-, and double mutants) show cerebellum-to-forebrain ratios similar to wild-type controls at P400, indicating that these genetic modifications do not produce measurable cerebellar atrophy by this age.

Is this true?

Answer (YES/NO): NO